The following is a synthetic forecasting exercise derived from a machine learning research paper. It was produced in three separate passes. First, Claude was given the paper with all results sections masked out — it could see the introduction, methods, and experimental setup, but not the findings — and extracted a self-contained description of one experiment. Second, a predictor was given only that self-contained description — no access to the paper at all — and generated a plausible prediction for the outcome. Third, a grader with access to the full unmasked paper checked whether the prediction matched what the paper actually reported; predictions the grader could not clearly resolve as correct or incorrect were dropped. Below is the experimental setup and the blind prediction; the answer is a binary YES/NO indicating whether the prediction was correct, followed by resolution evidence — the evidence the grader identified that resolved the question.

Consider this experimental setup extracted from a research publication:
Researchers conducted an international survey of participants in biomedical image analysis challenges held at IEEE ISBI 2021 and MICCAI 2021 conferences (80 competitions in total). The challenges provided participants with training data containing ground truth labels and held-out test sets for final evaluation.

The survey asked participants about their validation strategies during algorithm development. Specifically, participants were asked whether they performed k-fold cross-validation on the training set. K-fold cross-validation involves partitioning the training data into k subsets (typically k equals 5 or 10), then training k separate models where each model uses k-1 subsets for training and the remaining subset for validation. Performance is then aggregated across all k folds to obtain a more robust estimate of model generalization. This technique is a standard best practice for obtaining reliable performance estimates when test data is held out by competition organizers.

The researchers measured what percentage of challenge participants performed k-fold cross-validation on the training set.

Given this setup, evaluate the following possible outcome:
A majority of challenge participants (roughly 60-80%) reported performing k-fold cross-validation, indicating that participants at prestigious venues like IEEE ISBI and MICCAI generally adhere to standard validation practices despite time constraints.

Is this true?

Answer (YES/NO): NO